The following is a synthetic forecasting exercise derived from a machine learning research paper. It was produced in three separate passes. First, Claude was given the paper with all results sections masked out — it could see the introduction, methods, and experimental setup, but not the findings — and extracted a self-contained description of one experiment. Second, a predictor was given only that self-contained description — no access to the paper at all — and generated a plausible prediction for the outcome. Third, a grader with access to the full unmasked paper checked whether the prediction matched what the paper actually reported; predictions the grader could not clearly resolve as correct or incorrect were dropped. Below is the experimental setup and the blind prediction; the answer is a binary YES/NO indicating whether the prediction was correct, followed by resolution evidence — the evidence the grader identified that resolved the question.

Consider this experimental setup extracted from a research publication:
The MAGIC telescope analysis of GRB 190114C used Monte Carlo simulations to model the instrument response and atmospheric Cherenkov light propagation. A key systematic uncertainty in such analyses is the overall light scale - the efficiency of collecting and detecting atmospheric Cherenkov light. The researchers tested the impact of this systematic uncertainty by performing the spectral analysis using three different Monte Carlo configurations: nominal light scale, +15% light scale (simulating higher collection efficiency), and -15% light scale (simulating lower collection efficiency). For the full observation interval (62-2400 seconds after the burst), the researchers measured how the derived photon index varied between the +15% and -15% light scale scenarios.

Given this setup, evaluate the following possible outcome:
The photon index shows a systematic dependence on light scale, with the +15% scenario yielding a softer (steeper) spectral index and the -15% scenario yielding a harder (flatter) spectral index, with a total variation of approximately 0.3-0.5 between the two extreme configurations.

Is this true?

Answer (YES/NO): NO